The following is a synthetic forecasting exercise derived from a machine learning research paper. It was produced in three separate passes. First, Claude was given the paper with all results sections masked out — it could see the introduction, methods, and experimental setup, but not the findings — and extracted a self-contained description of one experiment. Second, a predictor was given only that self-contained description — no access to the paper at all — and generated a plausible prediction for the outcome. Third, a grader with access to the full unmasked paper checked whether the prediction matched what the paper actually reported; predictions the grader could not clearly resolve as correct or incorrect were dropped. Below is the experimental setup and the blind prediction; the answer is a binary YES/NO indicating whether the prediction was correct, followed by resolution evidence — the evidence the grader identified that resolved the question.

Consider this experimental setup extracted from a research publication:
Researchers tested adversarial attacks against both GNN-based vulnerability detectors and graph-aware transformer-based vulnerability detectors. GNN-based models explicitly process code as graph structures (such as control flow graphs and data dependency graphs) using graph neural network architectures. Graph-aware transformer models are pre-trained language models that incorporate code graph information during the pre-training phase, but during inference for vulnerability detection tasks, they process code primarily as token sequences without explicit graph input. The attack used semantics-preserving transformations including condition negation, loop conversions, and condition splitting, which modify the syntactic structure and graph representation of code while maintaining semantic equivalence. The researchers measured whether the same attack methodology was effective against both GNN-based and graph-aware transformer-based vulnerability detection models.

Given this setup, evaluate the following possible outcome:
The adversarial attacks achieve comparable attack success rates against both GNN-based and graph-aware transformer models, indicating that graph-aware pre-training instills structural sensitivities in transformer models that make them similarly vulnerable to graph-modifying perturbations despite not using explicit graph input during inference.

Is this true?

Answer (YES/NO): NO